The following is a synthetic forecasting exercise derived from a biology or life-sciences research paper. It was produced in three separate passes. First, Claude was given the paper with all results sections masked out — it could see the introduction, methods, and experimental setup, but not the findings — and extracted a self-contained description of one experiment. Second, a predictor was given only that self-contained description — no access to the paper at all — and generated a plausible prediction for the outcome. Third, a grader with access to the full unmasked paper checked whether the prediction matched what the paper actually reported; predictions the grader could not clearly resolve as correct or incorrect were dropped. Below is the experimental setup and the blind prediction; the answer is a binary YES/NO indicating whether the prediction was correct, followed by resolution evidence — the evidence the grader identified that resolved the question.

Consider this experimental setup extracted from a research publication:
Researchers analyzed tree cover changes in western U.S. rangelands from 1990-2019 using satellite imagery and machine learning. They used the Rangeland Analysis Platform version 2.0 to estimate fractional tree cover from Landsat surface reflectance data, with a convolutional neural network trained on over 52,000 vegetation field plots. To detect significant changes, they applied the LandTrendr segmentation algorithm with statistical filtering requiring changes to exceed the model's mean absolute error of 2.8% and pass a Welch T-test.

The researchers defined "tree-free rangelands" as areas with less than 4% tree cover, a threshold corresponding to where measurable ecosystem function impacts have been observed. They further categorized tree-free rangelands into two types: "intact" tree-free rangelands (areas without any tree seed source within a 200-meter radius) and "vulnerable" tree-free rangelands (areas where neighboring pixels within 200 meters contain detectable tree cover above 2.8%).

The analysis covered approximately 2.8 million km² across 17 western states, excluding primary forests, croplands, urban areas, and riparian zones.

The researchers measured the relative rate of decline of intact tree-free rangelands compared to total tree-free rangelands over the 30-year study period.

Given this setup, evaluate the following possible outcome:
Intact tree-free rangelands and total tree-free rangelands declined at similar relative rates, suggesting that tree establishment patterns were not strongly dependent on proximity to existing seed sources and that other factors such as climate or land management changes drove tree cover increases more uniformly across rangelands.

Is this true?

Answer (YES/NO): NO